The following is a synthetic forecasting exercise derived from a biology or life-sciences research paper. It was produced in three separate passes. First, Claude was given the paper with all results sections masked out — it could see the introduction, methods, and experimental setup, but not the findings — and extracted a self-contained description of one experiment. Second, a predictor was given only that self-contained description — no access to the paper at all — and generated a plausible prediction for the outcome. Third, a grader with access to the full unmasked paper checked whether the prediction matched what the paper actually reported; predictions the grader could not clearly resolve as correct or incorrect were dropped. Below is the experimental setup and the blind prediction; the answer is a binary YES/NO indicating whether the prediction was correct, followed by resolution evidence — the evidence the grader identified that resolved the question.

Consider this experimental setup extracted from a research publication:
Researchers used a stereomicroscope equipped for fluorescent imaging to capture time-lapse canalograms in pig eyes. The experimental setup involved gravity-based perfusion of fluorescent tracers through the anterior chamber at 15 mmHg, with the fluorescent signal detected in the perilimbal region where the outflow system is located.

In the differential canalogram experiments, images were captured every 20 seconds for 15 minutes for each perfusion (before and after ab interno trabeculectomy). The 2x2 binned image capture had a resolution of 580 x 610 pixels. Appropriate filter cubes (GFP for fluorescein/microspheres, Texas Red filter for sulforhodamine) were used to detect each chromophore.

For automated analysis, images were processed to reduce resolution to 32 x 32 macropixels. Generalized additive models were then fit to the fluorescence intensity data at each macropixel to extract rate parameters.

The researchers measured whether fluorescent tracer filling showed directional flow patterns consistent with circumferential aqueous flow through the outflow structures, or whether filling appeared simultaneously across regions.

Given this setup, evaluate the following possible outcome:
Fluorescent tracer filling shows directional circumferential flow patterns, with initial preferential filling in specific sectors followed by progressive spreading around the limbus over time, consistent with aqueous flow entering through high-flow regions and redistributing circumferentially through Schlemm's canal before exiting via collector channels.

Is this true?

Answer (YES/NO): YES